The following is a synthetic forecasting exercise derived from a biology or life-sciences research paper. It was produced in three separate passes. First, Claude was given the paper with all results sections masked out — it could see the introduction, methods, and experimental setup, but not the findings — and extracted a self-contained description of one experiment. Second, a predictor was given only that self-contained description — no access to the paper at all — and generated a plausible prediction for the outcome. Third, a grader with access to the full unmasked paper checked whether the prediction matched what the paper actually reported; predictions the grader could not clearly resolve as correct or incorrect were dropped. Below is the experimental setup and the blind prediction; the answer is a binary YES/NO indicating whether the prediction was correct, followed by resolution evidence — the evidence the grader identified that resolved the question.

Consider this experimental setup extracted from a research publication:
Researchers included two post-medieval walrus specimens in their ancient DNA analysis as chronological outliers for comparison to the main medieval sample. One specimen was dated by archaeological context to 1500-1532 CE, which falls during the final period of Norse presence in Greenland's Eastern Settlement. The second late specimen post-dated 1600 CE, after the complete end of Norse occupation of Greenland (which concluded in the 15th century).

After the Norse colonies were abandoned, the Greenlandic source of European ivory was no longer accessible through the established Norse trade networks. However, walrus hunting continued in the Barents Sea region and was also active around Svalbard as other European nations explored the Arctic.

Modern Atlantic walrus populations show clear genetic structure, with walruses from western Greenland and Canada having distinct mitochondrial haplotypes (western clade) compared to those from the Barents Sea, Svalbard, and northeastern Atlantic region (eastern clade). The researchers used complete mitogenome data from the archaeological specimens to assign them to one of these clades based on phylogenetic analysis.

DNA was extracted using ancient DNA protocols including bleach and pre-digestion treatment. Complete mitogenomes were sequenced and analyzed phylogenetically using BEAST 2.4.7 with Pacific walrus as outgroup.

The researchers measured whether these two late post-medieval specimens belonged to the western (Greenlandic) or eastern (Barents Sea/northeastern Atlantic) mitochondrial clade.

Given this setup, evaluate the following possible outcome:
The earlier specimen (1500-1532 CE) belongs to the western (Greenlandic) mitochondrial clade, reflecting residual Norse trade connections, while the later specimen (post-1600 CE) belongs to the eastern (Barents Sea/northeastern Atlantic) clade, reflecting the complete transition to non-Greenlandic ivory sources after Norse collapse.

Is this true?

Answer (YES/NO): YES